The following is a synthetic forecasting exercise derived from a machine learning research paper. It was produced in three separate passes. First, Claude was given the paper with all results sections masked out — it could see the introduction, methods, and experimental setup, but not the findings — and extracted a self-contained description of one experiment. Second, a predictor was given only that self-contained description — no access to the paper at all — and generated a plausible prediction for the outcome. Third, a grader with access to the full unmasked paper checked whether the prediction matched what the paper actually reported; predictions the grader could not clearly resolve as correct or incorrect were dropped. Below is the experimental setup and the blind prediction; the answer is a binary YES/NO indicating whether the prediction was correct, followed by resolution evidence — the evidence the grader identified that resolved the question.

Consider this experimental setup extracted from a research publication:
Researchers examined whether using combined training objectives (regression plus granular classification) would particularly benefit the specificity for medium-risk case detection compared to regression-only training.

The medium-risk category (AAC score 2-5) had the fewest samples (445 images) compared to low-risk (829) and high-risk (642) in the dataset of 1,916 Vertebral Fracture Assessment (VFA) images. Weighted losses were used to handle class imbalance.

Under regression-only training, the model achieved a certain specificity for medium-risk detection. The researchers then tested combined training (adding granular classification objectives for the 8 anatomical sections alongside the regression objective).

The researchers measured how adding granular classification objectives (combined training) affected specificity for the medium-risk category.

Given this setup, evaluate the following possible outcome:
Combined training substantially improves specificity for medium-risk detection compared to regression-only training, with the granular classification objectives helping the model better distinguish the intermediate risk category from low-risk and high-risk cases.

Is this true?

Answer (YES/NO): YES